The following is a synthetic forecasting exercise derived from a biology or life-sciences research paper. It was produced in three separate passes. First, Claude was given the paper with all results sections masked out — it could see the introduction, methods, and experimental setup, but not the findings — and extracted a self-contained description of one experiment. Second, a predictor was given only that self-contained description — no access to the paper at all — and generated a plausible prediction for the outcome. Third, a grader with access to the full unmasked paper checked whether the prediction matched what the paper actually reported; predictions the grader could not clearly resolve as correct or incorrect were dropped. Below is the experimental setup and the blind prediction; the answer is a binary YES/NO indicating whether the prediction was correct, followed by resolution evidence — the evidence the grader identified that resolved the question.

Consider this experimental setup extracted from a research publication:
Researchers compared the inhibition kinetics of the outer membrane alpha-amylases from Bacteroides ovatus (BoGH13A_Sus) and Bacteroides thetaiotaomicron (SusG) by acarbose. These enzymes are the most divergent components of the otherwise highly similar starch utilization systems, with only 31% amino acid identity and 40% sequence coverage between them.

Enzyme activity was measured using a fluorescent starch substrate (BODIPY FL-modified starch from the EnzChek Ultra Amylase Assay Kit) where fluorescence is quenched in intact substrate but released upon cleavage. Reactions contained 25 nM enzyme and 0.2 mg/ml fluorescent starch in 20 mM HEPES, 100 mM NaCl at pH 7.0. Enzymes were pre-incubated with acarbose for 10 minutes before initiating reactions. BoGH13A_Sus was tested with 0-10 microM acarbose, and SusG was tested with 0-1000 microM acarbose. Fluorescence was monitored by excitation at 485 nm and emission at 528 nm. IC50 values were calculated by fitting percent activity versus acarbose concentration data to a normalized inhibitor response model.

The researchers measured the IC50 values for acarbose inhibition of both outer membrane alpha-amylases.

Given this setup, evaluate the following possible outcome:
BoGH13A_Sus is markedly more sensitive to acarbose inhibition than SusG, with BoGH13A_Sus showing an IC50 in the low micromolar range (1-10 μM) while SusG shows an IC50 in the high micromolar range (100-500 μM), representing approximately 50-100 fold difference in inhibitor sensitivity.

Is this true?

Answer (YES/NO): NO